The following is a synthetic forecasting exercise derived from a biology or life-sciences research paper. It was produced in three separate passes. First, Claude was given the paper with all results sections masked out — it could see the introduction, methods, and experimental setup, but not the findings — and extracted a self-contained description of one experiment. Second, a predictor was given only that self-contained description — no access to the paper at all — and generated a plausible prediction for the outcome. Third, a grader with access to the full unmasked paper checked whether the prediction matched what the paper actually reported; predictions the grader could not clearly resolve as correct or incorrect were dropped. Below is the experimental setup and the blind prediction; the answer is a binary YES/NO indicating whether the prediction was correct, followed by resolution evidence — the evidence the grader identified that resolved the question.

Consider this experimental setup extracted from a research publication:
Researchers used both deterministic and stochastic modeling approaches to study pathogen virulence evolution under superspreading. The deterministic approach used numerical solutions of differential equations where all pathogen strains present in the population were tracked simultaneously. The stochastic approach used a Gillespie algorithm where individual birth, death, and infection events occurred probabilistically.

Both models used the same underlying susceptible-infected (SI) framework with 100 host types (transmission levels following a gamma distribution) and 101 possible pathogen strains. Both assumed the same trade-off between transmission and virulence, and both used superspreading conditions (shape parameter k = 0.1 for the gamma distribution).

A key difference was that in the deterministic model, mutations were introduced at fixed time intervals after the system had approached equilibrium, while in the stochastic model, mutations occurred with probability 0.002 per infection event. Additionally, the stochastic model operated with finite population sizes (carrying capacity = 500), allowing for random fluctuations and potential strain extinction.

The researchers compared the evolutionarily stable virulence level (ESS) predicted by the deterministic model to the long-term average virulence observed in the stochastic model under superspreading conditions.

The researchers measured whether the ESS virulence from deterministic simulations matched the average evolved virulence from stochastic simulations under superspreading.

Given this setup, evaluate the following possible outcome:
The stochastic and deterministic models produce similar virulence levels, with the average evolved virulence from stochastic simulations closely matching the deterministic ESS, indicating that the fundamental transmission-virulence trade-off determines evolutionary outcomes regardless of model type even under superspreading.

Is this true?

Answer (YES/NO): YES